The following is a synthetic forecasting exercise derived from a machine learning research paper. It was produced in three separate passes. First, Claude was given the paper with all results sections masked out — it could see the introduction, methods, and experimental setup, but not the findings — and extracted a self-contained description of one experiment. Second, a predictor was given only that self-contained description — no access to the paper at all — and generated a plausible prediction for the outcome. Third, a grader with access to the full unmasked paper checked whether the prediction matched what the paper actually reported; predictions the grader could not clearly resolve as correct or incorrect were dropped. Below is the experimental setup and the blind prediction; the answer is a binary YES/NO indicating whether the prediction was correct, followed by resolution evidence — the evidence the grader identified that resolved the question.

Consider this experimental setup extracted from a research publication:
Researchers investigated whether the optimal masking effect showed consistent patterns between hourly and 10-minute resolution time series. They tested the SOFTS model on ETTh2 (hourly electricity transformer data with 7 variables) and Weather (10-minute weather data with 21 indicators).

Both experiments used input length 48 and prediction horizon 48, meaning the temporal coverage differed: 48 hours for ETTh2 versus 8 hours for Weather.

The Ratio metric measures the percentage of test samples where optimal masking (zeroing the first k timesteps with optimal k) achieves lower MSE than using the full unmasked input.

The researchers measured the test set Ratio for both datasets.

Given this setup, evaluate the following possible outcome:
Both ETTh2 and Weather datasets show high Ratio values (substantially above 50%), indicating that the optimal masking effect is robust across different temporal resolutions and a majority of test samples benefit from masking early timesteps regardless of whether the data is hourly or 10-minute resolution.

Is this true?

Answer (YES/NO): NO